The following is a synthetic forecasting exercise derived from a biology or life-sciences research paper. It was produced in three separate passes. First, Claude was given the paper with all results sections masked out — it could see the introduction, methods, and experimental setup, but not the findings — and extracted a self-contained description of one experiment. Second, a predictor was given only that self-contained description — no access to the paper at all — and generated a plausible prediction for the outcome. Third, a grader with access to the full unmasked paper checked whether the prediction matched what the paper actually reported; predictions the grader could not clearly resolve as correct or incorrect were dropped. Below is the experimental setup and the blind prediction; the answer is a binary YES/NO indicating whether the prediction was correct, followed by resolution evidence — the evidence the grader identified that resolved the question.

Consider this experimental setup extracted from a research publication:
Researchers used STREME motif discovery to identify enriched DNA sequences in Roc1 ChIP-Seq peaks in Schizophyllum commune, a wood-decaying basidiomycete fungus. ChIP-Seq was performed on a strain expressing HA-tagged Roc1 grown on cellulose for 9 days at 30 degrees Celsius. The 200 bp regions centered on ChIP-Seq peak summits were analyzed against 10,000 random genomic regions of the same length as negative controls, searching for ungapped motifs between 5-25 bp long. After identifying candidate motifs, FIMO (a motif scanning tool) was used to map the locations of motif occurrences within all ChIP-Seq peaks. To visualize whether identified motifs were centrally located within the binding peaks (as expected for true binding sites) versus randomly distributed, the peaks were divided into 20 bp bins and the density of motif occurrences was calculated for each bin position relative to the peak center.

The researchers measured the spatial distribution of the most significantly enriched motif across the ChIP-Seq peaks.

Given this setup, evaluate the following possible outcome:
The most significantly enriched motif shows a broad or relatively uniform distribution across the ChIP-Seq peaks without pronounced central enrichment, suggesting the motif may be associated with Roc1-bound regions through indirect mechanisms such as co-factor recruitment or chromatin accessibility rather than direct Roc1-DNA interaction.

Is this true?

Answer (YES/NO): NO